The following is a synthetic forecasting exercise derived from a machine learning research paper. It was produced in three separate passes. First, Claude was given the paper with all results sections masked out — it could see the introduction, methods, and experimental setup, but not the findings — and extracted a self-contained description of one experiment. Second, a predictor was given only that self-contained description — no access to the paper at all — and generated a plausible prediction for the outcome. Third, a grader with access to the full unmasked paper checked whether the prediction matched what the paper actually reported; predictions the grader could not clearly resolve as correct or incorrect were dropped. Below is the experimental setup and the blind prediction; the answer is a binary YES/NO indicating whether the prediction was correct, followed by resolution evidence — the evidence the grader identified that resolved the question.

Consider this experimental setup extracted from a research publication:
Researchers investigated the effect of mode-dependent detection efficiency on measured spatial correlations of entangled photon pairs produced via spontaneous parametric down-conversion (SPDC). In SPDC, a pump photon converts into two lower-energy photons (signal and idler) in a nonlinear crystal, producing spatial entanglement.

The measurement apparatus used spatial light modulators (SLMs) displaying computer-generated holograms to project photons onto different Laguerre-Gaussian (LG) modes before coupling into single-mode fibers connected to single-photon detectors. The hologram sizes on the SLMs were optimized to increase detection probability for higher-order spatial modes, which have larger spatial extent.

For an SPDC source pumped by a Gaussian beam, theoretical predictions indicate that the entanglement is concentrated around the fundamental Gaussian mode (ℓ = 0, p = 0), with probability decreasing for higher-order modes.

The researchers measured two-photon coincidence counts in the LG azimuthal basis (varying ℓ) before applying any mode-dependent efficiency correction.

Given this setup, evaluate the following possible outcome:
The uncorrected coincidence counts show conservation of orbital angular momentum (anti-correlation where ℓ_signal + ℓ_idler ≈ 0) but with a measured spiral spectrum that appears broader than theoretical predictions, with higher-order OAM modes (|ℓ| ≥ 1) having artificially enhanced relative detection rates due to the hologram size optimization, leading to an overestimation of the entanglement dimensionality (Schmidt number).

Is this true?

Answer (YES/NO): YES